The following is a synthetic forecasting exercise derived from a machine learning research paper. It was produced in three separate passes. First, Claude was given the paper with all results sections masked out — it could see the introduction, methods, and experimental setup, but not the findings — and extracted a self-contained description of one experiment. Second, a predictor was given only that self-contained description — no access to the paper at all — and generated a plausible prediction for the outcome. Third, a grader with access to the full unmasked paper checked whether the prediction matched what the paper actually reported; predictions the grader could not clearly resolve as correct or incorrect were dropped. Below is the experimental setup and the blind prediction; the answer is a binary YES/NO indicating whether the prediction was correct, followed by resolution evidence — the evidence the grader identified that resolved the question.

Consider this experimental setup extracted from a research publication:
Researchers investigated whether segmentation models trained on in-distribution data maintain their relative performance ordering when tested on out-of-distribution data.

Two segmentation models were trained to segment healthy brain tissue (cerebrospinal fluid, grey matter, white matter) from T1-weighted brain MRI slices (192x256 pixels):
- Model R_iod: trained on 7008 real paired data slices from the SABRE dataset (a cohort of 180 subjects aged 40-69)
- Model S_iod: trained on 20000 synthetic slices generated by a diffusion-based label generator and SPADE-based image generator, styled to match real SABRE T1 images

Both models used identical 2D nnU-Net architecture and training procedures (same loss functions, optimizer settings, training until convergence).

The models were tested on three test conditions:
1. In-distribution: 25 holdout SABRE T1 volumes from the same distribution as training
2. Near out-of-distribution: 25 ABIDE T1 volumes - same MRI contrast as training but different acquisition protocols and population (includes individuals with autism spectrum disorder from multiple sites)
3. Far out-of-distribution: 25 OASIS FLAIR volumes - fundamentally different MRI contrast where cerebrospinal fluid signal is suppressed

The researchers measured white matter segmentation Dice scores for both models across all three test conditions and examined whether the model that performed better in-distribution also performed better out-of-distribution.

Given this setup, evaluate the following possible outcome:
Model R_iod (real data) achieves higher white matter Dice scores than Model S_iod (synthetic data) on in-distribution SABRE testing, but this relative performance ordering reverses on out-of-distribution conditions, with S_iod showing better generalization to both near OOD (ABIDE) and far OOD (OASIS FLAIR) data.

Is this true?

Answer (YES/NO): NO